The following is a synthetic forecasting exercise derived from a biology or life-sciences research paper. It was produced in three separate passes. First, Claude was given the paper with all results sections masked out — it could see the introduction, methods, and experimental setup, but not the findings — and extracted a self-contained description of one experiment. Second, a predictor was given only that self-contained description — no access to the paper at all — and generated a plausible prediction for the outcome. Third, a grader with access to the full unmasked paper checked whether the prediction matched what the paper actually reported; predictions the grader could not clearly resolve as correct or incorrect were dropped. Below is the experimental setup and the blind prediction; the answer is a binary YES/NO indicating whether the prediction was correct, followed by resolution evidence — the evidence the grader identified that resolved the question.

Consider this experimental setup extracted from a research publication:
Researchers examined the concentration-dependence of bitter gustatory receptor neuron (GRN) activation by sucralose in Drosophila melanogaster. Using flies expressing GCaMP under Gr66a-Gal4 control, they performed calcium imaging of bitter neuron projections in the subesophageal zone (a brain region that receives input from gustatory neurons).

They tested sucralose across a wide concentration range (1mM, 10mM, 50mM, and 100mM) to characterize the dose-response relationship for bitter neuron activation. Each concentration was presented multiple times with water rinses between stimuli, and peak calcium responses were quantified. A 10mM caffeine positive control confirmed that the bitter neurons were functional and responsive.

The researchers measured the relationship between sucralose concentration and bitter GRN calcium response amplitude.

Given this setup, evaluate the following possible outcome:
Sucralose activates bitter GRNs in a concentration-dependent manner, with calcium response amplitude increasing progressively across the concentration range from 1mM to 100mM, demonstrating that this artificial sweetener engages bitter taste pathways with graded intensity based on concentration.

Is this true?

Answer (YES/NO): NO